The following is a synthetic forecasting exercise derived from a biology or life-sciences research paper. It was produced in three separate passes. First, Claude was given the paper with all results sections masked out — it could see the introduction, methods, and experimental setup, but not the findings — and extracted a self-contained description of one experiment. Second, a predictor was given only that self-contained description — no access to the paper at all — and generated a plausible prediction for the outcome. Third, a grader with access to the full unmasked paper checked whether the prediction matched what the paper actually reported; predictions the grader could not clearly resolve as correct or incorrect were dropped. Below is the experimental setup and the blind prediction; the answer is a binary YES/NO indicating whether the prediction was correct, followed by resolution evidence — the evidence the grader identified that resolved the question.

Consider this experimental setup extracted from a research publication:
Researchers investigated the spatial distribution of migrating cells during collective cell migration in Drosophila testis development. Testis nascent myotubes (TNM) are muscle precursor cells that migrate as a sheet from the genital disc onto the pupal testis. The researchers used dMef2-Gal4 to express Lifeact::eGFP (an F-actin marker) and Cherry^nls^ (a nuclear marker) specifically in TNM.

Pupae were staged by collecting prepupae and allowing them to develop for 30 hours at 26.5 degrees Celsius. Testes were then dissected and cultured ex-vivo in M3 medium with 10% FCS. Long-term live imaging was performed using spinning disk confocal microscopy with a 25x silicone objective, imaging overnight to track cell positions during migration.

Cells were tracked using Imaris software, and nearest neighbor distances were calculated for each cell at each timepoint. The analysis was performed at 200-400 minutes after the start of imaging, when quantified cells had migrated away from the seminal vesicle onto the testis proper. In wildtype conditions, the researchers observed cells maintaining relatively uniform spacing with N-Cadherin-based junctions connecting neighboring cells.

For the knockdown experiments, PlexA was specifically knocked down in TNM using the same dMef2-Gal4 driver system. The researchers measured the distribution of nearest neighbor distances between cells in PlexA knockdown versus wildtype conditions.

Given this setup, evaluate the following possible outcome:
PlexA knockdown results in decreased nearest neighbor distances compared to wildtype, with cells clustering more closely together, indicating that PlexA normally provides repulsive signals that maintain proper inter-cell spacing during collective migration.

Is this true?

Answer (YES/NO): NO